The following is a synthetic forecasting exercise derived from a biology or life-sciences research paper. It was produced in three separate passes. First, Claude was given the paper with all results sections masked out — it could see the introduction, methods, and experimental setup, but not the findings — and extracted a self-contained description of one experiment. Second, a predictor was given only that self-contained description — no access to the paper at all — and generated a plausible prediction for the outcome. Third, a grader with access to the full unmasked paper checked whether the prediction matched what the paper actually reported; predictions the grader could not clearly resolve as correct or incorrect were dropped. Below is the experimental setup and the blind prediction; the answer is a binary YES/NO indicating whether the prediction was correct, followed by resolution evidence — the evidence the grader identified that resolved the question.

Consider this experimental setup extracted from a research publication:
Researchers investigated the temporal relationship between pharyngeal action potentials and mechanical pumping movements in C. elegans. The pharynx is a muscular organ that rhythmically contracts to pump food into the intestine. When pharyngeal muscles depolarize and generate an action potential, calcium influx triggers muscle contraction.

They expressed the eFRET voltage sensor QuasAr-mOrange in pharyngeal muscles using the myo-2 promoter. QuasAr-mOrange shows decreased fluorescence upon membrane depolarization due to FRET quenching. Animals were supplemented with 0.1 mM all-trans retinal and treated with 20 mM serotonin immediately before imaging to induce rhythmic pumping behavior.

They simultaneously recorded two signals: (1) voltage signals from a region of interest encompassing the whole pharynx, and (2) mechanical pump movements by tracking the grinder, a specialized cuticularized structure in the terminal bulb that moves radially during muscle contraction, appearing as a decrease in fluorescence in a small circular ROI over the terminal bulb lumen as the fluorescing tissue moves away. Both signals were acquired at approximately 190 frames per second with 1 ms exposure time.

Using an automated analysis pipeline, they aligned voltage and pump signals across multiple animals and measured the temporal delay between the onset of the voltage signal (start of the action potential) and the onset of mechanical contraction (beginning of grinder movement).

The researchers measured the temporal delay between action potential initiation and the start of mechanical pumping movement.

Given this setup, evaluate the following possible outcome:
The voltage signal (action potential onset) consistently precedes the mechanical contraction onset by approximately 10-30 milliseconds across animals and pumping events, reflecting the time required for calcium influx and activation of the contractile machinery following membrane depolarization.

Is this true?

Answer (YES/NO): NO